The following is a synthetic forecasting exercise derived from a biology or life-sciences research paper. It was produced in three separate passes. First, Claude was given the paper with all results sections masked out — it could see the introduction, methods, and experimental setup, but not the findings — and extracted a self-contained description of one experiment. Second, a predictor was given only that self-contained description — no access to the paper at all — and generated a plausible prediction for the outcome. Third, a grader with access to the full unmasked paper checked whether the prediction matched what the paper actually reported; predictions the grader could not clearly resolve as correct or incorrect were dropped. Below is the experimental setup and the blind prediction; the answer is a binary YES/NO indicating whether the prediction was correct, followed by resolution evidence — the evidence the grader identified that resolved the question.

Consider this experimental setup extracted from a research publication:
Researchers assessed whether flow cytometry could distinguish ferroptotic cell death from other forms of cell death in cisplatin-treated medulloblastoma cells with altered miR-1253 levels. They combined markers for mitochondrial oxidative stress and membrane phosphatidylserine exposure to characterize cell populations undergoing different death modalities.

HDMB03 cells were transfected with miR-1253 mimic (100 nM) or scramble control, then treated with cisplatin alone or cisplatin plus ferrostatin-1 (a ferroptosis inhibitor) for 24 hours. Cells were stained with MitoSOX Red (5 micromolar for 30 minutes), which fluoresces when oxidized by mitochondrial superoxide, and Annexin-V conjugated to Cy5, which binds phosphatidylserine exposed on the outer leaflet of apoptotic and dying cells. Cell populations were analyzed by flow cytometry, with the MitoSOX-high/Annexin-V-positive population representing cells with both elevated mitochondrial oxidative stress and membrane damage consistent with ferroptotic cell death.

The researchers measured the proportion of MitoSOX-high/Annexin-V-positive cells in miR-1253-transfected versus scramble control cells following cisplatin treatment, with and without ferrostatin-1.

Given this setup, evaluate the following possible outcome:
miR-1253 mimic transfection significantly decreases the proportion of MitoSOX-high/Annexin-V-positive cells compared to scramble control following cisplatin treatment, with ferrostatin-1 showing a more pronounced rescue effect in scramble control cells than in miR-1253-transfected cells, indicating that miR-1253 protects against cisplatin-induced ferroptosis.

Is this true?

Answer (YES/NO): NO